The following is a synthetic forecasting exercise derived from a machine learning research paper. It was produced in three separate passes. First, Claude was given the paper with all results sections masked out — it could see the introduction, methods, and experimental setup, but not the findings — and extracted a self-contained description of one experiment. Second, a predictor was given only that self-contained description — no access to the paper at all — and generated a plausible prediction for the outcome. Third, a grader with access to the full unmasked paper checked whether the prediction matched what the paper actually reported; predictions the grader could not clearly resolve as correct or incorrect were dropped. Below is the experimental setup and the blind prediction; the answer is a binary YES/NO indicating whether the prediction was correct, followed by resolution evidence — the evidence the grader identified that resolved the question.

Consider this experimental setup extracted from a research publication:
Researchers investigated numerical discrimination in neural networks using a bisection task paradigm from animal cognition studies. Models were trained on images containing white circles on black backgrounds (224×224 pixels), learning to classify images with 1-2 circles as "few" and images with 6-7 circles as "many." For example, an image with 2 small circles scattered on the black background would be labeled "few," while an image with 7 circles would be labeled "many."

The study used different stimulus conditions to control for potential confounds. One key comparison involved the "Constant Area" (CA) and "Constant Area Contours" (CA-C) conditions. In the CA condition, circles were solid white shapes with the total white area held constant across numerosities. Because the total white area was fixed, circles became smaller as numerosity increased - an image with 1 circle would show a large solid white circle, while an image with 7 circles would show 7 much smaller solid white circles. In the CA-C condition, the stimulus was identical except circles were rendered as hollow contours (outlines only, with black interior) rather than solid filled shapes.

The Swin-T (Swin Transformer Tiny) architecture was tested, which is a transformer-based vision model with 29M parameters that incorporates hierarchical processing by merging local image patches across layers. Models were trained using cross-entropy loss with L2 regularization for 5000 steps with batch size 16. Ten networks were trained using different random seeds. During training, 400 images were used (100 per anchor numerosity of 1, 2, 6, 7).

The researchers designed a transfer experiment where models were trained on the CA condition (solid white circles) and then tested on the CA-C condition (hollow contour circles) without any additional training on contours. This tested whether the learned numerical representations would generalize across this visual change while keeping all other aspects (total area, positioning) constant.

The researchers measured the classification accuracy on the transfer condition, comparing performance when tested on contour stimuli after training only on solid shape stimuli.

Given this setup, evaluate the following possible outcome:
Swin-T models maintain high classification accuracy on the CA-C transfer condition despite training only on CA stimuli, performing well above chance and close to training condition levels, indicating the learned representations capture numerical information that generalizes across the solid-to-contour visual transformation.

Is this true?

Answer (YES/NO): NO